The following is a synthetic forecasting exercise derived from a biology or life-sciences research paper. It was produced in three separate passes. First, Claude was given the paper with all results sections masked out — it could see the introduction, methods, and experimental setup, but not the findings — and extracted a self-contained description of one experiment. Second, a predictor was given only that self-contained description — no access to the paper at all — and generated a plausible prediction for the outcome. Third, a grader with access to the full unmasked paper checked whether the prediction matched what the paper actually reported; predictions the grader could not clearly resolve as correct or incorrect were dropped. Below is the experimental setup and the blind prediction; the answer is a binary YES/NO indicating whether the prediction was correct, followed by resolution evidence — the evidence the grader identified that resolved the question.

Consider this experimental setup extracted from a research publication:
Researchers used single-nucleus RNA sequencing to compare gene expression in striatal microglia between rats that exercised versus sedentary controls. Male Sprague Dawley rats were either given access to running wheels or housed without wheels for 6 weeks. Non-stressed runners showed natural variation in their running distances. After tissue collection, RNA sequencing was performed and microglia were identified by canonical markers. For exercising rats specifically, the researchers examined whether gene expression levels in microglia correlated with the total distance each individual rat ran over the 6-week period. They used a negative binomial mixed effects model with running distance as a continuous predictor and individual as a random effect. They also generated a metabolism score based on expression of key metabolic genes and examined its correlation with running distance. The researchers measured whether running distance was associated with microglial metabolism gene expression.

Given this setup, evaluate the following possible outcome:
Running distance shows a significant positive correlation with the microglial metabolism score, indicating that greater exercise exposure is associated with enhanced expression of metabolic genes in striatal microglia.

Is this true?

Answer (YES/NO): NO